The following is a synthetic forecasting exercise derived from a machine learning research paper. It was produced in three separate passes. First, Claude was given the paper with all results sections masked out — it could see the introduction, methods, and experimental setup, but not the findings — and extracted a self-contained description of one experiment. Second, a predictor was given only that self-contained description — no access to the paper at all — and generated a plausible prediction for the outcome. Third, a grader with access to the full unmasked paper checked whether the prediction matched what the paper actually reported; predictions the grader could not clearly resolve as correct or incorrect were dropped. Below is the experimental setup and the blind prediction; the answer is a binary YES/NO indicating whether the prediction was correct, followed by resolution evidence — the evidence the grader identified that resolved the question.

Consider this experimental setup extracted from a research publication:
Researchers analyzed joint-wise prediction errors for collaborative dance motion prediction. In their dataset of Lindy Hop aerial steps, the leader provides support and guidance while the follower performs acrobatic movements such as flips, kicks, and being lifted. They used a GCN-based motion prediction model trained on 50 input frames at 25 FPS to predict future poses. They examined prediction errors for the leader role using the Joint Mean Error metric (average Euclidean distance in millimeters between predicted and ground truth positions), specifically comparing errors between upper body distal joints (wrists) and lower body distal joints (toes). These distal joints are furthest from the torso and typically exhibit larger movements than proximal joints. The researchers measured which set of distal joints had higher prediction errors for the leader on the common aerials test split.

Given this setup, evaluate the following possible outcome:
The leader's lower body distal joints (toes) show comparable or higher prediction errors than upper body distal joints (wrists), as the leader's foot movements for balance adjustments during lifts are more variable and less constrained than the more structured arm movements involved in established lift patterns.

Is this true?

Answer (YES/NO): YES